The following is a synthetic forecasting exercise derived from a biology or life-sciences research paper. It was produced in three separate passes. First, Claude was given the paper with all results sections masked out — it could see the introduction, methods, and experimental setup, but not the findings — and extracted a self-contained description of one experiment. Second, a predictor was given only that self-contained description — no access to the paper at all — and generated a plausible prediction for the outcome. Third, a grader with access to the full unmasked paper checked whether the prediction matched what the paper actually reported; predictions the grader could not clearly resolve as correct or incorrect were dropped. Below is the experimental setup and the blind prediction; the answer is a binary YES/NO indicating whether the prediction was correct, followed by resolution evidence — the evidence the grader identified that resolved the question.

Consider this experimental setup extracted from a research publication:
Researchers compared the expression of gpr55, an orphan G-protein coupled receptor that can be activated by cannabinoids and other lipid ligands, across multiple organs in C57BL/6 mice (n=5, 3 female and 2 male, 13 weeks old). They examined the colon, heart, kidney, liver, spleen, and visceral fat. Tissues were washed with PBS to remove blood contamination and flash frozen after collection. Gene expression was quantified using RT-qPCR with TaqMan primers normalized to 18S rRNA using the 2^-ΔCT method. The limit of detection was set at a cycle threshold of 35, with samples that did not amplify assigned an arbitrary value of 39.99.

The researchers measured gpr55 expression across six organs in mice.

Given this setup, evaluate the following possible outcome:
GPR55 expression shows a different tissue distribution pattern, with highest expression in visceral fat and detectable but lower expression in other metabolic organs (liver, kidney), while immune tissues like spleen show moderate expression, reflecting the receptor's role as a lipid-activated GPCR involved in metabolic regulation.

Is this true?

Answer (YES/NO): NO